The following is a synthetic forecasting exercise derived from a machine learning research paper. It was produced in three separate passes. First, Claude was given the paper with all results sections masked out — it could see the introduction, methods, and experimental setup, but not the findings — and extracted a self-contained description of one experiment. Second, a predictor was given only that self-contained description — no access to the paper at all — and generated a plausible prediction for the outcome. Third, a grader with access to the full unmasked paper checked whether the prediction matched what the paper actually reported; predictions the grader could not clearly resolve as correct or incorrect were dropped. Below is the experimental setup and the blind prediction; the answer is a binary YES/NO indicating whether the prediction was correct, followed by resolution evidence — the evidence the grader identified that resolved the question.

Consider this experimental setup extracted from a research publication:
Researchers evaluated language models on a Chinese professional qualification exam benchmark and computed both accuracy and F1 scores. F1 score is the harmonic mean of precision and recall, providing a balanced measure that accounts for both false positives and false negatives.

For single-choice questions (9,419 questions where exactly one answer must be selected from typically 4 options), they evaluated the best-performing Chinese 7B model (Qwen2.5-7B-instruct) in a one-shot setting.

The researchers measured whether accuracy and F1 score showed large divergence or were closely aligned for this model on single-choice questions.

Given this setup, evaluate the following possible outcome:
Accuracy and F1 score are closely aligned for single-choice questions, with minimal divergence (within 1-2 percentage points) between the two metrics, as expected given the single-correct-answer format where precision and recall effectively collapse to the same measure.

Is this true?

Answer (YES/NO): YES